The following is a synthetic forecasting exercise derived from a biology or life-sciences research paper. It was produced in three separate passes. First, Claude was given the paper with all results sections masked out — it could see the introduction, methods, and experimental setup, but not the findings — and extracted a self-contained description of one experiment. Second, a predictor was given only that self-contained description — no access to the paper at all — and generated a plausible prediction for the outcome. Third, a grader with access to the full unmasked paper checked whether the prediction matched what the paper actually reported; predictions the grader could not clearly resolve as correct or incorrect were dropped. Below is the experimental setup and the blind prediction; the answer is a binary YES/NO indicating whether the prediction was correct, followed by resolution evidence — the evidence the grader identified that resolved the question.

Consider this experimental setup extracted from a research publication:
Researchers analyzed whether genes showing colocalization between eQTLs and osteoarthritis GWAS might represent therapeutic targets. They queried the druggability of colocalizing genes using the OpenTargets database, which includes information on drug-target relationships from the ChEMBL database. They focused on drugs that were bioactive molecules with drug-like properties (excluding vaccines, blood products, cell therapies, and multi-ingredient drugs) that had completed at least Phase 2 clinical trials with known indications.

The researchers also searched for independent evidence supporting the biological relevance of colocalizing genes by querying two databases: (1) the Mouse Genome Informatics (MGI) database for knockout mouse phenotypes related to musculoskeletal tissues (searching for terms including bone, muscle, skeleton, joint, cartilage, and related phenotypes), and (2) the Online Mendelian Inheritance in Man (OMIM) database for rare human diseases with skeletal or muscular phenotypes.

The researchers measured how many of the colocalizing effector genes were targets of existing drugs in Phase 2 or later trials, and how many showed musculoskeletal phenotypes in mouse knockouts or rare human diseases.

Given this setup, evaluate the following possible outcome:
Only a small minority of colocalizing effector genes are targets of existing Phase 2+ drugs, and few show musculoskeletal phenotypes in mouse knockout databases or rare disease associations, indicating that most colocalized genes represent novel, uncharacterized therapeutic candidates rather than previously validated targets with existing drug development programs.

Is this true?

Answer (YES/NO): NO